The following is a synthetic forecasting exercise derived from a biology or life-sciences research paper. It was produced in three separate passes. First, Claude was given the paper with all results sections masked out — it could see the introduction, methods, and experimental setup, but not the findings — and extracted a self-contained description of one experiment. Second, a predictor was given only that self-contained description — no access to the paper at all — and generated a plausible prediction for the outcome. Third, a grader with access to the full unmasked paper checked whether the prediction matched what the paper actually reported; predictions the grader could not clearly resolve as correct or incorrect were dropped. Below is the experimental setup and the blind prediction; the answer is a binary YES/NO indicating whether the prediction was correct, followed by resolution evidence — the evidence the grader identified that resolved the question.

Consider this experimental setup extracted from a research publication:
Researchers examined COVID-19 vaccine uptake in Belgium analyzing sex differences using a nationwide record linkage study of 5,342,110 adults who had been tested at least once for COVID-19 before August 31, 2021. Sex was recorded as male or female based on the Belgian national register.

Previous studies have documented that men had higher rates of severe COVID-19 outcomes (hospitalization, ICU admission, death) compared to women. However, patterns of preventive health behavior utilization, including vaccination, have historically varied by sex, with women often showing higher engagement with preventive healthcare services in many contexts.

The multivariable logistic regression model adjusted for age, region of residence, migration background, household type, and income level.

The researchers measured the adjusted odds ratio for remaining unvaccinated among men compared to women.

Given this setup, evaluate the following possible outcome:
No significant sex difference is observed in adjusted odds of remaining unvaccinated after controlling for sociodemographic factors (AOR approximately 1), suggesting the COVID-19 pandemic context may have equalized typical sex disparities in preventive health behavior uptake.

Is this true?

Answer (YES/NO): NO